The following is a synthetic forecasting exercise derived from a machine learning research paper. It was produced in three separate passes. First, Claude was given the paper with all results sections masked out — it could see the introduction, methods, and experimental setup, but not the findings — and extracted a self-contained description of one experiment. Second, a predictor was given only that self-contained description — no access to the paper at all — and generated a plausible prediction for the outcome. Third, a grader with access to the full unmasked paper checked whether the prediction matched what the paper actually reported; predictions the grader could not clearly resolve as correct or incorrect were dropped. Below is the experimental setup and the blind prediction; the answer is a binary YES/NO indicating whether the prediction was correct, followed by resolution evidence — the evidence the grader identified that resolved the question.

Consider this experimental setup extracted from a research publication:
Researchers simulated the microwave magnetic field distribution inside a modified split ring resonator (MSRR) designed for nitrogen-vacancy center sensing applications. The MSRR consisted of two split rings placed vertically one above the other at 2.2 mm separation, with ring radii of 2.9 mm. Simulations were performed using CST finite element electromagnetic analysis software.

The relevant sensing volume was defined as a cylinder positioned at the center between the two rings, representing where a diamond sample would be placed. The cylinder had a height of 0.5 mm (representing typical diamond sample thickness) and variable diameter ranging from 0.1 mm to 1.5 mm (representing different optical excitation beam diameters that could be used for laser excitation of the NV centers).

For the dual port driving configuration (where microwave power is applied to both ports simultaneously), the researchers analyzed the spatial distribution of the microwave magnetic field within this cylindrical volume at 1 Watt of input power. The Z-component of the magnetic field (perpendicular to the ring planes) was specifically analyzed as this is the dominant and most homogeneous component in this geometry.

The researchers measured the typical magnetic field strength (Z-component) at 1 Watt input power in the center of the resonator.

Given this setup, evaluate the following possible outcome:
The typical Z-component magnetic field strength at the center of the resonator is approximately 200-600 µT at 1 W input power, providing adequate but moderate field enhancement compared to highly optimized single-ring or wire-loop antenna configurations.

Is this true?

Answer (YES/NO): NO